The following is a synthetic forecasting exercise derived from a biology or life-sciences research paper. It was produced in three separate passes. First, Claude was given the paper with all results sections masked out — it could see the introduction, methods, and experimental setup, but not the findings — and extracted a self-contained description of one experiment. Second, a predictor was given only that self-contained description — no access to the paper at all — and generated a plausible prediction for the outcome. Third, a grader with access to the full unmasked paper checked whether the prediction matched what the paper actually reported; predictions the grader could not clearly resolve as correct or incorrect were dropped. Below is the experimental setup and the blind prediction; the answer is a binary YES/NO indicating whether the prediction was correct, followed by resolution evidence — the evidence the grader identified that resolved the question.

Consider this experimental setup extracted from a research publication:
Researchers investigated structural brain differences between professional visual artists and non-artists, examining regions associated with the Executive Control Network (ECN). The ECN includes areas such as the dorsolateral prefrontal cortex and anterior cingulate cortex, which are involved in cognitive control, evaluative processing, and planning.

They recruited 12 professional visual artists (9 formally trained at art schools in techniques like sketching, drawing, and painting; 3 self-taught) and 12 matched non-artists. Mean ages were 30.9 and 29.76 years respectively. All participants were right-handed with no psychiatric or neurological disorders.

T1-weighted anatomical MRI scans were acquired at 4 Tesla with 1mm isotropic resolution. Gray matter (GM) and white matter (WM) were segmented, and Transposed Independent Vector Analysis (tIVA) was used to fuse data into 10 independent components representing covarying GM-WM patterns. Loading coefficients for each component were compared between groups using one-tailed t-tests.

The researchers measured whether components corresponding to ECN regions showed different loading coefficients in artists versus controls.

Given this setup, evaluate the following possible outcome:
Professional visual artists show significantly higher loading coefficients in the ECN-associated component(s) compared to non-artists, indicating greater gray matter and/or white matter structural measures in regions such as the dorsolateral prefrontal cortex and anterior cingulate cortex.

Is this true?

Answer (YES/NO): NO